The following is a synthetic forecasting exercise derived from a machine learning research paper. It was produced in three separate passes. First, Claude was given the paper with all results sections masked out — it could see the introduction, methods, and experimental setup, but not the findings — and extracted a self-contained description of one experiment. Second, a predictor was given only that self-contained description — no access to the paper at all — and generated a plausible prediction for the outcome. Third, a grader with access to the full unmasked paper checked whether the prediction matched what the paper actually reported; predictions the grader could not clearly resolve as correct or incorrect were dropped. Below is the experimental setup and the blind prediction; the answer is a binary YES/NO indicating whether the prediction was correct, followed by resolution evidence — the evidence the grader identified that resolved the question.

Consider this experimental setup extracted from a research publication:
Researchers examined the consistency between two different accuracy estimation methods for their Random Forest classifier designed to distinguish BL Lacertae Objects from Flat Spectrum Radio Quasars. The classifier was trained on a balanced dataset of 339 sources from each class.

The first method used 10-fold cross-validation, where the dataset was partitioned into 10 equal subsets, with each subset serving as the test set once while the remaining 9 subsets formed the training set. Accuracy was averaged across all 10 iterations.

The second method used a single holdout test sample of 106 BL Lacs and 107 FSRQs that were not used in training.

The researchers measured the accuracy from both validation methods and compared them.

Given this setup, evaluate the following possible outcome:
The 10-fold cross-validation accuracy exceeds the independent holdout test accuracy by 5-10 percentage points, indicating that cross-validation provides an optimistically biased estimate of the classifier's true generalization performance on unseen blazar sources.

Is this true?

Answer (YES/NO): NO